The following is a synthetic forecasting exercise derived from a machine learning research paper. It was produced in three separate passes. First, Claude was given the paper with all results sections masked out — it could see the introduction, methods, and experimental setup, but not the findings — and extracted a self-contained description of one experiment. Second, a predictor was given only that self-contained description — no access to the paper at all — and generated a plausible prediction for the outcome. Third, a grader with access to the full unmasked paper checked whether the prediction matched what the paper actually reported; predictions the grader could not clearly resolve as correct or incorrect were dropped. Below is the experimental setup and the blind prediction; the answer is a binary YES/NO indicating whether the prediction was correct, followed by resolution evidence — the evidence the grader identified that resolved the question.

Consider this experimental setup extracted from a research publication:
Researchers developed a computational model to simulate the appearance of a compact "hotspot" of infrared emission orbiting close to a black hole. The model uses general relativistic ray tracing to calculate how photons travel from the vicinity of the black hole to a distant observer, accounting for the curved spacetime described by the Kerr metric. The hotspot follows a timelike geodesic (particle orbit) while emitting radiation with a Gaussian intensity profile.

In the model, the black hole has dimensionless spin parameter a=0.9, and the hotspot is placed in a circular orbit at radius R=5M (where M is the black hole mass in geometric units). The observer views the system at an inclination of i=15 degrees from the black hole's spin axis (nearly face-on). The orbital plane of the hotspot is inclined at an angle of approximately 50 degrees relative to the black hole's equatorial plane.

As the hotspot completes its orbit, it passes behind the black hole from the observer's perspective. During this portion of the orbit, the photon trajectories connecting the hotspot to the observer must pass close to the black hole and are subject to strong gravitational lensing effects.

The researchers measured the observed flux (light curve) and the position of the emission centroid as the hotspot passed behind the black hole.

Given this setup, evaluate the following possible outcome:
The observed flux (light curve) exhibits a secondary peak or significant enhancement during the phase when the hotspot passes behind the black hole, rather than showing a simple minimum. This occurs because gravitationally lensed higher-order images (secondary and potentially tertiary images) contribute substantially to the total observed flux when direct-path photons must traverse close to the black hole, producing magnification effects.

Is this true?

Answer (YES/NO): YES